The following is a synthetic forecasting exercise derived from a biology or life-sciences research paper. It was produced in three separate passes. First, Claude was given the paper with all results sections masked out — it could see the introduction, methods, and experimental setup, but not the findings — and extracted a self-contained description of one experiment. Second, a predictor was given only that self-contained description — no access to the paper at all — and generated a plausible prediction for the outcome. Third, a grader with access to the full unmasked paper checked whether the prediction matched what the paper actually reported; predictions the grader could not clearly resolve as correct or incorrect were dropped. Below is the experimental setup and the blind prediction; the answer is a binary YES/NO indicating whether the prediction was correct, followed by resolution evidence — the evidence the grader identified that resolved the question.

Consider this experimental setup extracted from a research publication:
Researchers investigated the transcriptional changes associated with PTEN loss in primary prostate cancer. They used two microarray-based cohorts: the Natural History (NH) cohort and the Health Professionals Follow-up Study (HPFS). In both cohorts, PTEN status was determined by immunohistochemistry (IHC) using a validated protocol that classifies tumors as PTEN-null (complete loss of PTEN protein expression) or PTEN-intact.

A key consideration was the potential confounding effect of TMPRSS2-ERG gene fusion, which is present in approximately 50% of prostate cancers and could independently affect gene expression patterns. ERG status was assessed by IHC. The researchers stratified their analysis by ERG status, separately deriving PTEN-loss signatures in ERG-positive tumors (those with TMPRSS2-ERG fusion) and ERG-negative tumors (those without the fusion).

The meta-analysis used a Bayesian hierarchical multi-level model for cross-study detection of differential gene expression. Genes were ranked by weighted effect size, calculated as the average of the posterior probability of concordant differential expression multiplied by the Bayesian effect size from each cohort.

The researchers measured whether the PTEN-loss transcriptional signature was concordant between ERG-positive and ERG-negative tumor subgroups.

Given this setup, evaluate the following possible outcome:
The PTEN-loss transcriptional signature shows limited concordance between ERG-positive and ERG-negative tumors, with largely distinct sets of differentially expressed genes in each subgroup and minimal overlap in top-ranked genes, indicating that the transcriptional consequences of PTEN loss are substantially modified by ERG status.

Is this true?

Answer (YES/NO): NO